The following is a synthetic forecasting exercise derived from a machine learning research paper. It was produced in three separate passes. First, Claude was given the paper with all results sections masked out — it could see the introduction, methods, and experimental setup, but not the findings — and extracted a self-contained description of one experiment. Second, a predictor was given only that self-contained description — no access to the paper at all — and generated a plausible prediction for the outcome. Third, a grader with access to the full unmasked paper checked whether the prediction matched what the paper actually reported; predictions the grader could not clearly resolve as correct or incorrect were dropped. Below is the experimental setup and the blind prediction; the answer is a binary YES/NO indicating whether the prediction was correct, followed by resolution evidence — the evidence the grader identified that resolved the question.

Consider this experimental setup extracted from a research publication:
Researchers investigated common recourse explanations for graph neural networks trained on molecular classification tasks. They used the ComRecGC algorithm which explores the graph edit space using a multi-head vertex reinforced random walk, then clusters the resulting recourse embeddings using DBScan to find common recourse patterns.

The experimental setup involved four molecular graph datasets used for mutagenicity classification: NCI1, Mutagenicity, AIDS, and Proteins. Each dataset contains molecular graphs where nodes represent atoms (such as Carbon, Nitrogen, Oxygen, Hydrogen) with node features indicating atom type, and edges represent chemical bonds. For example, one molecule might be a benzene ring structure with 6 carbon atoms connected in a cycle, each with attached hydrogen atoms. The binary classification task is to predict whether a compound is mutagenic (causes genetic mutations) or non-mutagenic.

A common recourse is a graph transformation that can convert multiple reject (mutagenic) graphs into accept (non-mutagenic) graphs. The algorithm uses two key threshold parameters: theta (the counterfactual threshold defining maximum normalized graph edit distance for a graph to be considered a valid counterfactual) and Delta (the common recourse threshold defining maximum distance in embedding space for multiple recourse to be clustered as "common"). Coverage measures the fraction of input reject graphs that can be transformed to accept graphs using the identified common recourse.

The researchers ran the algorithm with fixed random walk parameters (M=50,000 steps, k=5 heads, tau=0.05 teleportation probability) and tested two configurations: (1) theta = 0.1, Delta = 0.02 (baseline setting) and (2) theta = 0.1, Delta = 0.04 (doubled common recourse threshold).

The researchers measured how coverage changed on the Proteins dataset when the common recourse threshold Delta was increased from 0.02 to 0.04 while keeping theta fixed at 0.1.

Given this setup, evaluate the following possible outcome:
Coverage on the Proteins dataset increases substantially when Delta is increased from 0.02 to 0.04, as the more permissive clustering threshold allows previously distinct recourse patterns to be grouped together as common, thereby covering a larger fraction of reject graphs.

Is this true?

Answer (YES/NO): NO